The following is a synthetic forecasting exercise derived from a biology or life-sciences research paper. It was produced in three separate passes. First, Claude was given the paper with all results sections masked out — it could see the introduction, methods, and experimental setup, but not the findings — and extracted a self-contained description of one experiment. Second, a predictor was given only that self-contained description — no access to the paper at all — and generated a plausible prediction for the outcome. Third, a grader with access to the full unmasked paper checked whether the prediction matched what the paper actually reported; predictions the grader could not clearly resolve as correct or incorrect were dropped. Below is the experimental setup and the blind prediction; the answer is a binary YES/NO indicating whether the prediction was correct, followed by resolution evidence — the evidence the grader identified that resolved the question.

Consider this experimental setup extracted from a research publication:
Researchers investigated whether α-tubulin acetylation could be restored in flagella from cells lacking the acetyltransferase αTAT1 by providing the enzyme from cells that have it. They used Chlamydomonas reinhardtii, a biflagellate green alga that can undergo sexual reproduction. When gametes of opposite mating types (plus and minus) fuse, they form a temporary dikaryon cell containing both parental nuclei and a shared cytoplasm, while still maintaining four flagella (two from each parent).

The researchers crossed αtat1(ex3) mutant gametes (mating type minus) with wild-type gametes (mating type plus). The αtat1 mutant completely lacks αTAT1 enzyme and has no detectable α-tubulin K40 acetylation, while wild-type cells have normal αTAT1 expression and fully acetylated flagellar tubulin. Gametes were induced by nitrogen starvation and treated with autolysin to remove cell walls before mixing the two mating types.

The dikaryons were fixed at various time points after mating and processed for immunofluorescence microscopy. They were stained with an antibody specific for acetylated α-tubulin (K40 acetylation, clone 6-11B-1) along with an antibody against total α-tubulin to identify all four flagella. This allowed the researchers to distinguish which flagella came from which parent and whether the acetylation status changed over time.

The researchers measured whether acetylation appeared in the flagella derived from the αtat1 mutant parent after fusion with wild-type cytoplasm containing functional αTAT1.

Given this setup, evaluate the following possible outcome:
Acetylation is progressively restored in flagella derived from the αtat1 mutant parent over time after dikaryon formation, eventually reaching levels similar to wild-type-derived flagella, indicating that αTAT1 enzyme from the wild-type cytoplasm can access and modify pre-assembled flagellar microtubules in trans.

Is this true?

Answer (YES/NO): NO